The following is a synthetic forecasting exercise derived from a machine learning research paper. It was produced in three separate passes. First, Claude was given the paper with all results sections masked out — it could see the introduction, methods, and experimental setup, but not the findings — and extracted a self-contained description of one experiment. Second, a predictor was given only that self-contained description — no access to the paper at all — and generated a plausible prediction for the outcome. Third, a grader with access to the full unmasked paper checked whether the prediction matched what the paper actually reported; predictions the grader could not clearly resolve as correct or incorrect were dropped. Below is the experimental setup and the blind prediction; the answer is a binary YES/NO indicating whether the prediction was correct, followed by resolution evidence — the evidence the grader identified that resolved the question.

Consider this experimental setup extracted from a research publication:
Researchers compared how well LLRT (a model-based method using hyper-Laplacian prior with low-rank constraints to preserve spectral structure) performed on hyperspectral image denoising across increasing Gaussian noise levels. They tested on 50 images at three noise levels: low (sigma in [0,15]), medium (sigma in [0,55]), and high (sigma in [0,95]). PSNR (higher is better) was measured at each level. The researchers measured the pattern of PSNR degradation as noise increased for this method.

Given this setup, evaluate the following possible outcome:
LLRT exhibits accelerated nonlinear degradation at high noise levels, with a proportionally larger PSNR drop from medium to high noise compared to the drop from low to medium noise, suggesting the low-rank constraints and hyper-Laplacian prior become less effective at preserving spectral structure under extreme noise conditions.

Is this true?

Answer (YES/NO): NO